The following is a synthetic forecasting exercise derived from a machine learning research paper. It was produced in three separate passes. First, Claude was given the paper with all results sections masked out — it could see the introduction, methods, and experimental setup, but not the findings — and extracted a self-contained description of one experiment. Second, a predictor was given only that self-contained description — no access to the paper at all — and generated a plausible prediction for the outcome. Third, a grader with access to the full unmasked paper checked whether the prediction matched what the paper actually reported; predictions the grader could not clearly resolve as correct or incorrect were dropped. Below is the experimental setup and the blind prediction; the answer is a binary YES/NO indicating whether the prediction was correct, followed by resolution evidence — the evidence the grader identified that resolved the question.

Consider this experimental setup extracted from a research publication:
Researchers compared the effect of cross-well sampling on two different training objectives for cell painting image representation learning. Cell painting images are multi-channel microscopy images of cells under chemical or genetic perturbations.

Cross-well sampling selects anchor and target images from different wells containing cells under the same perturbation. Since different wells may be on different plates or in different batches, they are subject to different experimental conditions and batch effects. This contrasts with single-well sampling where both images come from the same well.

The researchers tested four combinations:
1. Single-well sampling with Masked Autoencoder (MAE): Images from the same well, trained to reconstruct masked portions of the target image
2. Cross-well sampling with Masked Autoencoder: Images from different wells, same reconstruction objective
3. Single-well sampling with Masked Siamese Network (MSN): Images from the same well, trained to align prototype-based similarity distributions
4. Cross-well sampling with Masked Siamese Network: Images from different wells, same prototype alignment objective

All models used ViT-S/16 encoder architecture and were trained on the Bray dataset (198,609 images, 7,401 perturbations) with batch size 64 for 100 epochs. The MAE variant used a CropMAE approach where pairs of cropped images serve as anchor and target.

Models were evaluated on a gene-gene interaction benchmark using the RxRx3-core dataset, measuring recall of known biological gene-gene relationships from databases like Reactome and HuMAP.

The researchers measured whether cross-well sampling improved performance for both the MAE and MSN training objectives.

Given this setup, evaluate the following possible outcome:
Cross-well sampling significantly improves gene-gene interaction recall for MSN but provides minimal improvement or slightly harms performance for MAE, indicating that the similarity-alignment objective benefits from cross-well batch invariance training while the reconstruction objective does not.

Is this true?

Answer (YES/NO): NO